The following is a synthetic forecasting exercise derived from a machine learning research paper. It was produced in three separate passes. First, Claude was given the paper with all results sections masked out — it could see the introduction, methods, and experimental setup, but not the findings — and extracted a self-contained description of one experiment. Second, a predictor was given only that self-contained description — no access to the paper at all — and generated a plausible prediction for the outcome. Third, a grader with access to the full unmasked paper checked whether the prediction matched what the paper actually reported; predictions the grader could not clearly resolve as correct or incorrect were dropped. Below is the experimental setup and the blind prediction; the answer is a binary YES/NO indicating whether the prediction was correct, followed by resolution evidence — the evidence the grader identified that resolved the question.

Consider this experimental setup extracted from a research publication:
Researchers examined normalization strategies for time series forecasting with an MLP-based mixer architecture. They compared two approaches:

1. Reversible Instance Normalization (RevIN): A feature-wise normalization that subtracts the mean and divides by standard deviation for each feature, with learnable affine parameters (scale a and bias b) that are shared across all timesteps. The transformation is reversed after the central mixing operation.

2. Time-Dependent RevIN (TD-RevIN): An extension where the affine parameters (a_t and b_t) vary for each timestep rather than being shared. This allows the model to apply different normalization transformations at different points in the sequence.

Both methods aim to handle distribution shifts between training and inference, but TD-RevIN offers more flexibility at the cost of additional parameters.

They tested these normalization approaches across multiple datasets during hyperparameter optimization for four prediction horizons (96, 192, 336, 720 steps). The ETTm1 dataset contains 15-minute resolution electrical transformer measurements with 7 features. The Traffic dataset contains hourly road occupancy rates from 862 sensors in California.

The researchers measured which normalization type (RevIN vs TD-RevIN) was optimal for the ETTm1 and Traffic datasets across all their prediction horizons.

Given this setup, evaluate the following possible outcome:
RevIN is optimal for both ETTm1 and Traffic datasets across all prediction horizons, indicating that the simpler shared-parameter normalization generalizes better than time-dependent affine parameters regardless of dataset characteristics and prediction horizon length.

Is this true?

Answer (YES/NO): NO